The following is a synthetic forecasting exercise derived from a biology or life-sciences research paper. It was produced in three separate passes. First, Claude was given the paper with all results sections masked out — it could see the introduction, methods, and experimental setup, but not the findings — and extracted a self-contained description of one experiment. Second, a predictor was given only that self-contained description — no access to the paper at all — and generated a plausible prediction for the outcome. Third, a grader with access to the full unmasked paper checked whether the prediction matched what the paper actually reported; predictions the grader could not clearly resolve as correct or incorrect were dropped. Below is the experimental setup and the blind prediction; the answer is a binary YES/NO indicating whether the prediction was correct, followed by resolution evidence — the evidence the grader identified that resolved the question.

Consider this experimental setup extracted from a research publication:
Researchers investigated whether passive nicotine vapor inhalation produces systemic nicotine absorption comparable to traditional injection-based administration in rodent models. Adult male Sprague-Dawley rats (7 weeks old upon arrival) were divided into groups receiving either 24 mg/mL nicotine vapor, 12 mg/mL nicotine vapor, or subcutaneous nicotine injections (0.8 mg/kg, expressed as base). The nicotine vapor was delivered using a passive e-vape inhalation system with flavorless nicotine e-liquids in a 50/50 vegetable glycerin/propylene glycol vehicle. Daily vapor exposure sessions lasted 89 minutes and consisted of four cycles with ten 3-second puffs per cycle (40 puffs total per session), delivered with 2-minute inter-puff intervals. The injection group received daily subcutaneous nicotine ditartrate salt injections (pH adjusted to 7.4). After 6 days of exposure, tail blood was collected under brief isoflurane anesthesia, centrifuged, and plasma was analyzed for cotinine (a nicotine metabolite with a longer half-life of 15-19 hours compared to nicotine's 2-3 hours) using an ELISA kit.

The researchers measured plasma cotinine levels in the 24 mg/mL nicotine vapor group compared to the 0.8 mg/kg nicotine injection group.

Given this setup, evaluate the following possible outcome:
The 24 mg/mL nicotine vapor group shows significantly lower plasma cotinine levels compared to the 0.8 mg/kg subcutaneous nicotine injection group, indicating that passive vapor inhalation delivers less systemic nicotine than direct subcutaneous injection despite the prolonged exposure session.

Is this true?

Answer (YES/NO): NO